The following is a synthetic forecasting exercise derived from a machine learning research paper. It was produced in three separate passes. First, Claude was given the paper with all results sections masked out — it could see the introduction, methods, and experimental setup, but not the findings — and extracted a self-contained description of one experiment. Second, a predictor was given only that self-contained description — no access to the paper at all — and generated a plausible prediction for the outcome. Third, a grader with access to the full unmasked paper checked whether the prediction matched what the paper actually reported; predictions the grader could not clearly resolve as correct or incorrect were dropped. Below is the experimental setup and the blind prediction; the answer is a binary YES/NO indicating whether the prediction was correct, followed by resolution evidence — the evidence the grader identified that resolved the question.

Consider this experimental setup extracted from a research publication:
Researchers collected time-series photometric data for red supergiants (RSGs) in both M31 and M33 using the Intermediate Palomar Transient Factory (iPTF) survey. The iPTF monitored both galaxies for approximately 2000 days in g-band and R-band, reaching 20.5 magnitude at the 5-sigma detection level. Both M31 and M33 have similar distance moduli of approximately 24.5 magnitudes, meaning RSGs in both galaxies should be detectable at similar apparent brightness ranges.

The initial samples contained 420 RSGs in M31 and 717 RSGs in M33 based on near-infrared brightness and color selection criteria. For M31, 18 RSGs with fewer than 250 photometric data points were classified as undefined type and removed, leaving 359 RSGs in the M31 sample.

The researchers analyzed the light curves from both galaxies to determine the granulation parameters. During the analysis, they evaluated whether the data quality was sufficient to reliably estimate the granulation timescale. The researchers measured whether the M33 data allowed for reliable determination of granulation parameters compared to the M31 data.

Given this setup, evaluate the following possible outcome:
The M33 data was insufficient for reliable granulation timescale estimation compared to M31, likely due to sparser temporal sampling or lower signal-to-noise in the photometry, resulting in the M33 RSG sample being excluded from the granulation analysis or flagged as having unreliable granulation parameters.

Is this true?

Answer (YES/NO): YES